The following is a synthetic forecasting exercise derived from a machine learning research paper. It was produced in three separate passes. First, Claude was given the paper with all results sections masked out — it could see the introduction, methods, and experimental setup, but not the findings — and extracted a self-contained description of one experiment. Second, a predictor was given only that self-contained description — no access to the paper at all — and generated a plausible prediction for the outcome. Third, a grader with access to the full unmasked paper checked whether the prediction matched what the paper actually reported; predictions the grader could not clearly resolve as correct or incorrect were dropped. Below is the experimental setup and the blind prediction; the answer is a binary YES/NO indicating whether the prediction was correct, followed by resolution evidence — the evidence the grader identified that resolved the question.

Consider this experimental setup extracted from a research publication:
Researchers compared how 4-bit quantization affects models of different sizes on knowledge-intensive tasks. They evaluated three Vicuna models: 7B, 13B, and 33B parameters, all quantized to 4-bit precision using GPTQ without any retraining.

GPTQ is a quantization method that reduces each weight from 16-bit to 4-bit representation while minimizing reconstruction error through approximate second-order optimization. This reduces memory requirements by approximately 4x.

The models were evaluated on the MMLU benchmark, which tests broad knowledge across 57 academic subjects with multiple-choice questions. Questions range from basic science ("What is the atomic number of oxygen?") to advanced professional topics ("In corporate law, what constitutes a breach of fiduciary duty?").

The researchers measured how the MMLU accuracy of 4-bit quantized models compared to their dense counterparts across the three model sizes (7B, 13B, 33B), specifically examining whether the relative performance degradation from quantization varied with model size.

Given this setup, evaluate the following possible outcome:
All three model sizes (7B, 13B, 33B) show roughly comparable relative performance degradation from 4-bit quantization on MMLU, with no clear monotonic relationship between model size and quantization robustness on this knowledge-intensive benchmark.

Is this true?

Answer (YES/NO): NO